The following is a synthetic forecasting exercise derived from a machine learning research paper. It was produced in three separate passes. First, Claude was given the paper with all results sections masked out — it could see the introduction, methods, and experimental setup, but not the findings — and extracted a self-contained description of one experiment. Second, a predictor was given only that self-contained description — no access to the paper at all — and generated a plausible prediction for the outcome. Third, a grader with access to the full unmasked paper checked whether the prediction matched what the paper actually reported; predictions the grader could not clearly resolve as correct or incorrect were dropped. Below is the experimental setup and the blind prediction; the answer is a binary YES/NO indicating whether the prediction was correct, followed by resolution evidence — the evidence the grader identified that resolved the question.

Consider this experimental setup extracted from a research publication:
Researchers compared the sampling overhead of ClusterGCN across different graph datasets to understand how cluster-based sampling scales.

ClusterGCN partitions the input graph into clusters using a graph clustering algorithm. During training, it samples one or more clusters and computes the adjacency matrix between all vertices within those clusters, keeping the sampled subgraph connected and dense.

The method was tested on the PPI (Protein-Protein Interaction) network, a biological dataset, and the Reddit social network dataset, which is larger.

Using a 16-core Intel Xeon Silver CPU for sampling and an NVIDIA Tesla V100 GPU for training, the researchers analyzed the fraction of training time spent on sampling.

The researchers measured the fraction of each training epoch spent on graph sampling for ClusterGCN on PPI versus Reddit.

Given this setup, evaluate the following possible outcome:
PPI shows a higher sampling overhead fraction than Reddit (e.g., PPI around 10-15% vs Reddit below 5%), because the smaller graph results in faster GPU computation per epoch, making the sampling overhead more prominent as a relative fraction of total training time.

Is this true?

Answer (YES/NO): NO